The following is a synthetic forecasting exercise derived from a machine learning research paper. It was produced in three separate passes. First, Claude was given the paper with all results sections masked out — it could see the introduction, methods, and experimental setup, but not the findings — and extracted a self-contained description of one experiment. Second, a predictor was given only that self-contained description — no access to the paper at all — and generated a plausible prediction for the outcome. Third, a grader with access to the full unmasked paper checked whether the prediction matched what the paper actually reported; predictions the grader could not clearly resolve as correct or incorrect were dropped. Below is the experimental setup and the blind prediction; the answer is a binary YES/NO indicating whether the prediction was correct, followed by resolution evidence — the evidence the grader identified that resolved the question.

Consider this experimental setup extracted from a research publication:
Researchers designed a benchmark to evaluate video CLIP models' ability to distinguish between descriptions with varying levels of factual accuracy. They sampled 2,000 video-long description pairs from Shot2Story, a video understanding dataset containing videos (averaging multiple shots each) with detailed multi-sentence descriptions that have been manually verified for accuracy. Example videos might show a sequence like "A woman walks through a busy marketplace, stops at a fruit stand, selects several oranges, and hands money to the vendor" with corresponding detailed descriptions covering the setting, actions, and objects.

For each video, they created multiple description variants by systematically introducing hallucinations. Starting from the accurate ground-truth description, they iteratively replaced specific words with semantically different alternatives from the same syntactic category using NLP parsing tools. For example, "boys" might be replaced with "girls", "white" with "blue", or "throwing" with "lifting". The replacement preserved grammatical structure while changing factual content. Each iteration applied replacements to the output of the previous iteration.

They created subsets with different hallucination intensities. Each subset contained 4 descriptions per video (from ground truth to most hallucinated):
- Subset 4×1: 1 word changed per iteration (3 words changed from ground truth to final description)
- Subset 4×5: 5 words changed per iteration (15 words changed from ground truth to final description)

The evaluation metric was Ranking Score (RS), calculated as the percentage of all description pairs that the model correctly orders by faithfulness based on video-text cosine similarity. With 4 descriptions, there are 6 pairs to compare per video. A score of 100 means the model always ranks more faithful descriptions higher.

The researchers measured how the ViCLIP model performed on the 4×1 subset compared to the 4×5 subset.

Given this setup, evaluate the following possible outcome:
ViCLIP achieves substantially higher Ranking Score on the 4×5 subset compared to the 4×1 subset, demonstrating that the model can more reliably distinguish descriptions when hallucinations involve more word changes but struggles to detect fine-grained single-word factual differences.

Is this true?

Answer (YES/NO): YES